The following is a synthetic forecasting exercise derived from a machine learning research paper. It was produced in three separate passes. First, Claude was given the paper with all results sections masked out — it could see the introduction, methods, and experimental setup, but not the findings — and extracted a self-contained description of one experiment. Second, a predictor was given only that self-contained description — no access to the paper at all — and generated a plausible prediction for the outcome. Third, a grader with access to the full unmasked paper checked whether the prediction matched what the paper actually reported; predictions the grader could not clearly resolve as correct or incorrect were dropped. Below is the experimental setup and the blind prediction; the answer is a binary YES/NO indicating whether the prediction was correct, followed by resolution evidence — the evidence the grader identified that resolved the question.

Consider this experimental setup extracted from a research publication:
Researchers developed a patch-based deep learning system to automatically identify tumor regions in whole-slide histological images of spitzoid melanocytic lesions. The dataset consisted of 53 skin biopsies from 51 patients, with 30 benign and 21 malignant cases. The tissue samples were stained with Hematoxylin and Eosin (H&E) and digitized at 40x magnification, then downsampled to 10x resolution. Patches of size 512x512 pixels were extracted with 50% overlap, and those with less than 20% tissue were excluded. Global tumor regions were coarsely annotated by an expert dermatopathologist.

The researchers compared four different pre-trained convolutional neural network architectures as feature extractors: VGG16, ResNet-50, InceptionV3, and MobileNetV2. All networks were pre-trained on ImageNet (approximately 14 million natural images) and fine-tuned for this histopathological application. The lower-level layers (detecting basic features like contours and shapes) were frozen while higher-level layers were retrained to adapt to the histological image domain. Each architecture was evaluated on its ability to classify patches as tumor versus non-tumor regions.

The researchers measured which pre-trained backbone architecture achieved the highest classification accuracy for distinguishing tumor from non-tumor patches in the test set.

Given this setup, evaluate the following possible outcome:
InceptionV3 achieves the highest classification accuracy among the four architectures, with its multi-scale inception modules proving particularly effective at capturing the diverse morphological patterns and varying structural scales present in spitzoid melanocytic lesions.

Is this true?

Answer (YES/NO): NO